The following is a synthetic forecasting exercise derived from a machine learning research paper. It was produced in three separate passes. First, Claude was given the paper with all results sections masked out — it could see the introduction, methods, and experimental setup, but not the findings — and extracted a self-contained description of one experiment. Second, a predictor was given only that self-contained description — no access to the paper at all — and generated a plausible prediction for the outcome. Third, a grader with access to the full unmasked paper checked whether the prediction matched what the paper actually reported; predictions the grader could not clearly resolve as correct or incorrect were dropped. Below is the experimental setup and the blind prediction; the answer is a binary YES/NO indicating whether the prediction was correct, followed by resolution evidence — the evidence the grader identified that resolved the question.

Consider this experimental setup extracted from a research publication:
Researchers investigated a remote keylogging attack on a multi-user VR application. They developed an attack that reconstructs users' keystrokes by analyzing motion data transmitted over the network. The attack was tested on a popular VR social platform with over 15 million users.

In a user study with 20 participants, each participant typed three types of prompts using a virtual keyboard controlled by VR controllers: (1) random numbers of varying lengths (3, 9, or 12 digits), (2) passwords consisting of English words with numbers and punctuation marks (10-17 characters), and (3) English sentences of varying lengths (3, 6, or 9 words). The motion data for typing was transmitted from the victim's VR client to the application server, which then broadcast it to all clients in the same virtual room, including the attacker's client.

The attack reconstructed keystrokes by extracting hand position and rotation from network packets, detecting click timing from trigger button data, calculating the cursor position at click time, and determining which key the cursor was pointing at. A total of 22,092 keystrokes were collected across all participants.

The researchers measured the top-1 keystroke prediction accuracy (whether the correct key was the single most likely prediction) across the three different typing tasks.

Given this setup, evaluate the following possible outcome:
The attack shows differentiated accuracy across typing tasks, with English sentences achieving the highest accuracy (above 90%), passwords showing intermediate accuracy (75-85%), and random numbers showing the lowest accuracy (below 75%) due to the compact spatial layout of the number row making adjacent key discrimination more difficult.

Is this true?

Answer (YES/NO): NO